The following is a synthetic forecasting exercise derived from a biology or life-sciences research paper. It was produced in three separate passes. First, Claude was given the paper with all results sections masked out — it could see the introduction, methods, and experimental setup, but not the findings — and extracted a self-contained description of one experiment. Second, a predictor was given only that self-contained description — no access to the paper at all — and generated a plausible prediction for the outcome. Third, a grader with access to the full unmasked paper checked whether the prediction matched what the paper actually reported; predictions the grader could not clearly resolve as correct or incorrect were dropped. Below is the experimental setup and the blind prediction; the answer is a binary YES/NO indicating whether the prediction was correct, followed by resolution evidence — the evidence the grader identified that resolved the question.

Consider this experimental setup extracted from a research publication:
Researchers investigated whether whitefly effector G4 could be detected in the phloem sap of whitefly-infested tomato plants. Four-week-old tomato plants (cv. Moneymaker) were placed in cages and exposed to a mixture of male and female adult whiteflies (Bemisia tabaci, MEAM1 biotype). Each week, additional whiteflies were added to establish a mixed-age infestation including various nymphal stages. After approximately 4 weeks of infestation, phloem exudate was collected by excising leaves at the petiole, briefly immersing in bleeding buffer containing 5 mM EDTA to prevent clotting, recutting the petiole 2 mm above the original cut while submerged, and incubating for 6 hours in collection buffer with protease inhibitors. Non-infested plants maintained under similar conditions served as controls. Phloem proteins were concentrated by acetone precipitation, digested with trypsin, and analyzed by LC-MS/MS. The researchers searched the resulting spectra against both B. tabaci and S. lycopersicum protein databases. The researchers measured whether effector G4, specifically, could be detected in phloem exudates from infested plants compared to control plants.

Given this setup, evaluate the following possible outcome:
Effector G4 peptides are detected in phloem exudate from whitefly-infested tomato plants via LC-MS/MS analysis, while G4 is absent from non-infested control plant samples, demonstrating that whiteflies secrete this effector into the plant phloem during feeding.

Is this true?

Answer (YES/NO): NO